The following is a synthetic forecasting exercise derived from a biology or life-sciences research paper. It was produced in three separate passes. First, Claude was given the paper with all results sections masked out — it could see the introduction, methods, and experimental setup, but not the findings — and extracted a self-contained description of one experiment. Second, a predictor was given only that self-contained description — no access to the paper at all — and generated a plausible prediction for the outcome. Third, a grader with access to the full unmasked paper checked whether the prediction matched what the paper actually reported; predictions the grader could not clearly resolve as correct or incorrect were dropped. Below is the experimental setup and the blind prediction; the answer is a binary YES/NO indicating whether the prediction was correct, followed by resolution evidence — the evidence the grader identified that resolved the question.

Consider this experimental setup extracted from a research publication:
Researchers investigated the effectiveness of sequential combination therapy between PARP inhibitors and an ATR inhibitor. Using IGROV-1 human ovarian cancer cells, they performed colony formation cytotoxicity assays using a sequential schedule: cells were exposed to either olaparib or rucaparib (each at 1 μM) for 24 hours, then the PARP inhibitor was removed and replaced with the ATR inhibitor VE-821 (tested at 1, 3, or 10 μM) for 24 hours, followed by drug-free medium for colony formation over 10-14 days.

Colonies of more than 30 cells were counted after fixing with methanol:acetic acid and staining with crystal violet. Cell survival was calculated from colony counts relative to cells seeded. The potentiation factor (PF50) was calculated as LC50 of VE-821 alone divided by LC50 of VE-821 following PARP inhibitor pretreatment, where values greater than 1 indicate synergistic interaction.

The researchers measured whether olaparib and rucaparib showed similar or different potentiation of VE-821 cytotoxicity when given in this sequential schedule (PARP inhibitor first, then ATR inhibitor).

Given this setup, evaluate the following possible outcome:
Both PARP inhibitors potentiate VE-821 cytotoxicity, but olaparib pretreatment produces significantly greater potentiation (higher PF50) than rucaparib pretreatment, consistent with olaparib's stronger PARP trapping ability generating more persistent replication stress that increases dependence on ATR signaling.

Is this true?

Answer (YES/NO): NO